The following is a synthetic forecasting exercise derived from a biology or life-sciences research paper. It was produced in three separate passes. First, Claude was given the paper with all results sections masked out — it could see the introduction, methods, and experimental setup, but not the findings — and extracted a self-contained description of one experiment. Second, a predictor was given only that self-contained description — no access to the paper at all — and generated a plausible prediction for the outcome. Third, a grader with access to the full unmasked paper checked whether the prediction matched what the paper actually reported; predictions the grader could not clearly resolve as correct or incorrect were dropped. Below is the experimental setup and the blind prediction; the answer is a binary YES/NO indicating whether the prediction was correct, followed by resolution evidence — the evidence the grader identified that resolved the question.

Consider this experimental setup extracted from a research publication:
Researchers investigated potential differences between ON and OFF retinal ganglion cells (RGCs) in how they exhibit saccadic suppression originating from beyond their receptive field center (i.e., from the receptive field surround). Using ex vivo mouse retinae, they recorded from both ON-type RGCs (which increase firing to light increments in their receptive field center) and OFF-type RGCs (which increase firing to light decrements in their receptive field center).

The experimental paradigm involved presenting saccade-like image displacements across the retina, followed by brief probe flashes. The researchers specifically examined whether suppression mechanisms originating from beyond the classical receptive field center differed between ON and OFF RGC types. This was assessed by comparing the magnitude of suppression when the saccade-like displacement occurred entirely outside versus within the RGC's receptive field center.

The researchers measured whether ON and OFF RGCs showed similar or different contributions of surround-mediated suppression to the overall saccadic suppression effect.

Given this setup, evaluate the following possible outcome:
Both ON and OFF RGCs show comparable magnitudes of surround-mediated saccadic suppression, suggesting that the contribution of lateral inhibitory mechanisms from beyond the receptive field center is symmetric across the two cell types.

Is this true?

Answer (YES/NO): NO